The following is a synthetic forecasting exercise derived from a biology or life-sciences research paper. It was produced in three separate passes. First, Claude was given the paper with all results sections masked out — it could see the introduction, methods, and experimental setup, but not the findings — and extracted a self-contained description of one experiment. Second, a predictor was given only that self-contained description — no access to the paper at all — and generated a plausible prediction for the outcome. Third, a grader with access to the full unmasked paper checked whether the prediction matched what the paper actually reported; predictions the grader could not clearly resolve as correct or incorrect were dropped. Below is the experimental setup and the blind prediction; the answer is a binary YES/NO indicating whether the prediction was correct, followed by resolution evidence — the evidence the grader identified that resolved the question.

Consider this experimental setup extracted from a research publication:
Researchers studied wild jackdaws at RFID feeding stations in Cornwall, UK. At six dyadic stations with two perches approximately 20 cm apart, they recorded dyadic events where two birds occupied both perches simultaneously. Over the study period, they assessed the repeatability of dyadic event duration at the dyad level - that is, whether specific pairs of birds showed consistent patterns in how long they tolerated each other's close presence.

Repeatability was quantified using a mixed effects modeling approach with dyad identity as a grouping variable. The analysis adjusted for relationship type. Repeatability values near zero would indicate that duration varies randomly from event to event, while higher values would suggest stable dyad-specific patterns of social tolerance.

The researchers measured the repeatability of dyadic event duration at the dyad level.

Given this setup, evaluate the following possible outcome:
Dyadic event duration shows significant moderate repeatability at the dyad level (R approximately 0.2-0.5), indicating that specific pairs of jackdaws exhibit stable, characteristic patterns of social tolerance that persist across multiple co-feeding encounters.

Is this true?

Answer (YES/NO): NO